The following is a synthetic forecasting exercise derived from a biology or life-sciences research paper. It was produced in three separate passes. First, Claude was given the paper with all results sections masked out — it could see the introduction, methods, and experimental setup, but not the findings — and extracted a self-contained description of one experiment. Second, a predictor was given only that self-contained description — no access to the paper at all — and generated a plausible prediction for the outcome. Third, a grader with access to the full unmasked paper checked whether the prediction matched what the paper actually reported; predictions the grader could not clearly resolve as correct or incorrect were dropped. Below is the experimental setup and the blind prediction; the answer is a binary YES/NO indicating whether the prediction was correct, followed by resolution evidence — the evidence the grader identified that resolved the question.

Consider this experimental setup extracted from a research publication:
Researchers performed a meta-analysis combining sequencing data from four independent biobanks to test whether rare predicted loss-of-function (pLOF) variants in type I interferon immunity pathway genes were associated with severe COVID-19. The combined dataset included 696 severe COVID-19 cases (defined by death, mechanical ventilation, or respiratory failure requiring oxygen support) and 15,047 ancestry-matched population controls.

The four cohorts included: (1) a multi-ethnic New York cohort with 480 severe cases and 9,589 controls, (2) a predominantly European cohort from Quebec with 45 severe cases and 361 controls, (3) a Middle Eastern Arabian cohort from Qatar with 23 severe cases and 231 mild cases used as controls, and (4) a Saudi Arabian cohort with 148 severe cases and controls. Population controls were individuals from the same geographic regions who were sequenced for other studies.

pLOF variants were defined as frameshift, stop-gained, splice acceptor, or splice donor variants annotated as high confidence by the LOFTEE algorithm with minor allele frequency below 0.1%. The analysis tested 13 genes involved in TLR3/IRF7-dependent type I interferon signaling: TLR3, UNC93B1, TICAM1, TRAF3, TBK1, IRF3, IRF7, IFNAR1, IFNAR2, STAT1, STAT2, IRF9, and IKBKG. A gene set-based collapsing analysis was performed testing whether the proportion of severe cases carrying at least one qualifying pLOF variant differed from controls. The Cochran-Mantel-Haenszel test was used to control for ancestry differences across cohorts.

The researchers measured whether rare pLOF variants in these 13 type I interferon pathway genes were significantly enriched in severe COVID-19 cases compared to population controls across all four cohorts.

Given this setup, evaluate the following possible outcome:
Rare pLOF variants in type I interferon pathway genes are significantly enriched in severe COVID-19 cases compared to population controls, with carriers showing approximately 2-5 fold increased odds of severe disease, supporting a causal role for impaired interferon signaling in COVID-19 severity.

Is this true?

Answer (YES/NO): NO